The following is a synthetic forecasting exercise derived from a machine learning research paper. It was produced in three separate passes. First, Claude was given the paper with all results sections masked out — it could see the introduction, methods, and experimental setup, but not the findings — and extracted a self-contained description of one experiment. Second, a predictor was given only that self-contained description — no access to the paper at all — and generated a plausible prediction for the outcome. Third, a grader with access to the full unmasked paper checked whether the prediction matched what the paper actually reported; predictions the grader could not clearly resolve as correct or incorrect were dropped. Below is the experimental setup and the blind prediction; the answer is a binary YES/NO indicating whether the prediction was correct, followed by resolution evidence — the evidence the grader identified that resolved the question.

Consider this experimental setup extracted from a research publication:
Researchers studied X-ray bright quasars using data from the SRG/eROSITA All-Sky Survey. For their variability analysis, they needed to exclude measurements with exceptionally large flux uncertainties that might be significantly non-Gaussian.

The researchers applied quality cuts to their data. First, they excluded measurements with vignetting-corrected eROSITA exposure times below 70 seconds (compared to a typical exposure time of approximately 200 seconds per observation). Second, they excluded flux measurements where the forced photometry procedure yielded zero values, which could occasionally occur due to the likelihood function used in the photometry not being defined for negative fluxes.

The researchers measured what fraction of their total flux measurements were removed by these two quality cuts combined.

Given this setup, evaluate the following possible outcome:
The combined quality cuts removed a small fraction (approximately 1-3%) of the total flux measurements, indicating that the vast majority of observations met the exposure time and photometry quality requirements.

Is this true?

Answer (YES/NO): YES